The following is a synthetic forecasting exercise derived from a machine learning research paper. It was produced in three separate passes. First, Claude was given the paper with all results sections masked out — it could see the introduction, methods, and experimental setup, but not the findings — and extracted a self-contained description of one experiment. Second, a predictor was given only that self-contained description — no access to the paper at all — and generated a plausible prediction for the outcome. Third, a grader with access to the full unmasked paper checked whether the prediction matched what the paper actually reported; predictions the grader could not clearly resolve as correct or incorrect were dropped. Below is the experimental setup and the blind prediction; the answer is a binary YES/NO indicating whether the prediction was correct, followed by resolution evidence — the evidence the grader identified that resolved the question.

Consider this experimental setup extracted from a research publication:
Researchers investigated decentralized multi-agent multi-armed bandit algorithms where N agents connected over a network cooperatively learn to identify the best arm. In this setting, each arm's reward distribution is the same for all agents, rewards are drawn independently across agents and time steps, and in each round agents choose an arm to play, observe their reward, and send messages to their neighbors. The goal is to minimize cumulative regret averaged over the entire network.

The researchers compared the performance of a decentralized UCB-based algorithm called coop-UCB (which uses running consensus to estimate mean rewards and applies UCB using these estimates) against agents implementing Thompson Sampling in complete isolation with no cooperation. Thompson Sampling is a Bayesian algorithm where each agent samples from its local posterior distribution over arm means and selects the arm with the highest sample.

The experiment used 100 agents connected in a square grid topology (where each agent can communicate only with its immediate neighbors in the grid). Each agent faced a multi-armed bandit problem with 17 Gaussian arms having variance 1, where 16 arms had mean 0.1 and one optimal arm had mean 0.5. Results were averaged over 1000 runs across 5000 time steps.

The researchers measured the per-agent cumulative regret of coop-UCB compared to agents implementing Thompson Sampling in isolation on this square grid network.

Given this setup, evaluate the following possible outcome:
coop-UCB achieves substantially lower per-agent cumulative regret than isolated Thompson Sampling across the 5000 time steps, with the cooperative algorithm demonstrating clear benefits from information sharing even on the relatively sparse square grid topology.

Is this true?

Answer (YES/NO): NO